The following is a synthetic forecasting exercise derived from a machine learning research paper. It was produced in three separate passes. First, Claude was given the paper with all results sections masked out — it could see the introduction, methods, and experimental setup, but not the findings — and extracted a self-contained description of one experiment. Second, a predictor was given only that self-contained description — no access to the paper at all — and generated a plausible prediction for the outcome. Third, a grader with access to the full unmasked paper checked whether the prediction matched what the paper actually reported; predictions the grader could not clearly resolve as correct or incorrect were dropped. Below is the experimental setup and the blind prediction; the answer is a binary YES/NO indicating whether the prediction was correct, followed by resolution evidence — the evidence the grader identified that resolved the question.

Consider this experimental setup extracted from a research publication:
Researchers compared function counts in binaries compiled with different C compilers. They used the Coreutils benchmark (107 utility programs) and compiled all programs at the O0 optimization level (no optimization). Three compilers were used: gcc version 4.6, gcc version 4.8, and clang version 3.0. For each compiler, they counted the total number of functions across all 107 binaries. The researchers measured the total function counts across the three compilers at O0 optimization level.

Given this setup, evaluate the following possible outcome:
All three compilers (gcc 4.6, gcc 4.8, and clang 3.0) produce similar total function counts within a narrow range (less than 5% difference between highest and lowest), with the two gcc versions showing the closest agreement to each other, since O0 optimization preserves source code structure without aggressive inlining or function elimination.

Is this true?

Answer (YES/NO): NO